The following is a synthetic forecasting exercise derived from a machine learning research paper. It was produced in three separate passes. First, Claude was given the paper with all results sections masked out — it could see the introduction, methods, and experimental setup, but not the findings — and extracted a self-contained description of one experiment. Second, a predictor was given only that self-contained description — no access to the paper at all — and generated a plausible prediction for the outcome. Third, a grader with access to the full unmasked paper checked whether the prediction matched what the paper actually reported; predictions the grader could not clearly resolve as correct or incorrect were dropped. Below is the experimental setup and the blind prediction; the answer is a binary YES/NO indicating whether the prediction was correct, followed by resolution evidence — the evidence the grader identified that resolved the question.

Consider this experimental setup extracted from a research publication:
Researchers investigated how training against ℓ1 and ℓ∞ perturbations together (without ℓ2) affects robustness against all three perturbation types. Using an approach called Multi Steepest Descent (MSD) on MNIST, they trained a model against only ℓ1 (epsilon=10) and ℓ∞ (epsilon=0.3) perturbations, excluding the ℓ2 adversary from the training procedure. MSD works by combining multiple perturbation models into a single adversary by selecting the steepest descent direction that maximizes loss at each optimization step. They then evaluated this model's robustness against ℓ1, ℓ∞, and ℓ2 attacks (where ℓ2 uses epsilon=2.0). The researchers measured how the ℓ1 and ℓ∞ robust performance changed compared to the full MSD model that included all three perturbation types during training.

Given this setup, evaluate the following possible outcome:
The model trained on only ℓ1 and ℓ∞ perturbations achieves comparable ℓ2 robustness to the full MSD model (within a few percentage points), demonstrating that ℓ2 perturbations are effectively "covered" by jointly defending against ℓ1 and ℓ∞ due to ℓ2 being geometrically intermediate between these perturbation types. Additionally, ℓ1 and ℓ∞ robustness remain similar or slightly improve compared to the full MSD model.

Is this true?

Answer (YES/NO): NO